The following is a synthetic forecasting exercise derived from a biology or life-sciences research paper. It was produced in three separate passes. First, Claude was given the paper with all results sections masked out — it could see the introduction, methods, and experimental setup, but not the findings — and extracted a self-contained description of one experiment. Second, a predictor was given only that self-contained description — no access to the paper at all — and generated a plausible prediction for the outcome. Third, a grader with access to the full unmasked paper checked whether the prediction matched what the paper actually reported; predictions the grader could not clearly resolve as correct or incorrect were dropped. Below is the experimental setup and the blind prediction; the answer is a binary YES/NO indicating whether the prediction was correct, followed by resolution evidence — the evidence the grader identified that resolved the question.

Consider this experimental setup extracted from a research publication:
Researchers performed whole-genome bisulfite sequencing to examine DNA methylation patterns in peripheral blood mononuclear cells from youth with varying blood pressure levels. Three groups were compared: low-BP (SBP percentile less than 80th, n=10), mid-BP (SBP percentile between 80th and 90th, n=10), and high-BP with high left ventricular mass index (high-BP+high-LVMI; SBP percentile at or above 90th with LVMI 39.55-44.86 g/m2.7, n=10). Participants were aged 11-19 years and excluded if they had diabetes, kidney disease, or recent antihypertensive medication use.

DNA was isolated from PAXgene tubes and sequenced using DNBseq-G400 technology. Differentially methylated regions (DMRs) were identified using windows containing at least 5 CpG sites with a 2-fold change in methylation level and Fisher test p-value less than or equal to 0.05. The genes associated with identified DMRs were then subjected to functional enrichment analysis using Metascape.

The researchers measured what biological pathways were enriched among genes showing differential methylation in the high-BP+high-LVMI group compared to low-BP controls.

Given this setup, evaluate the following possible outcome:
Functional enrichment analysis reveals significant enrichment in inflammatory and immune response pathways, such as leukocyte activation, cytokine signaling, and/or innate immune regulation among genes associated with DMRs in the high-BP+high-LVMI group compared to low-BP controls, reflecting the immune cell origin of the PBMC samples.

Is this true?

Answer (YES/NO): NO